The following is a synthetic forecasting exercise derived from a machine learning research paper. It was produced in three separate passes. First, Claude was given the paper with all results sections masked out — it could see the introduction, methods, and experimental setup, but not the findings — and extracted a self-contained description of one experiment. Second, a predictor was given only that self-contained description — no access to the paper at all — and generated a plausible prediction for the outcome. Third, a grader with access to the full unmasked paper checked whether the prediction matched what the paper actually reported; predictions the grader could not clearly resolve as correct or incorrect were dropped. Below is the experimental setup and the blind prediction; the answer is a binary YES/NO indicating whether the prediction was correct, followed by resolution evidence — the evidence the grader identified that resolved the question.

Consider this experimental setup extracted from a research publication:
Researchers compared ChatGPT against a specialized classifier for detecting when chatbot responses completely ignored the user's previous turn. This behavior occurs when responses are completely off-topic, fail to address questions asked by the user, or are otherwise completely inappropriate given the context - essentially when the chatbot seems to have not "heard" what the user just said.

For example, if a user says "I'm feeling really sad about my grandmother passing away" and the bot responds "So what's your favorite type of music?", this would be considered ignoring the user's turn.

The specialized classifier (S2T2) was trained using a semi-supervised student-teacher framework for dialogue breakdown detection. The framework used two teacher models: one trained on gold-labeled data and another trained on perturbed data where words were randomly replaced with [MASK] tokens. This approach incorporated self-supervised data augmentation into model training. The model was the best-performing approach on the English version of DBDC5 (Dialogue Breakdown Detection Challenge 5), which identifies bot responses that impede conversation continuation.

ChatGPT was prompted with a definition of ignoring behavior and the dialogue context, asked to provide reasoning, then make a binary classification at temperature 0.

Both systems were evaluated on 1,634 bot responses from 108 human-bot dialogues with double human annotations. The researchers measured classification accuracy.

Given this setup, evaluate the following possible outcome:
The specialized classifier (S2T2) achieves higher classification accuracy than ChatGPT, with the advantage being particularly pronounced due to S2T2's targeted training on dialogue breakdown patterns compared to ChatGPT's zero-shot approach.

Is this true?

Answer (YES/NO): YES